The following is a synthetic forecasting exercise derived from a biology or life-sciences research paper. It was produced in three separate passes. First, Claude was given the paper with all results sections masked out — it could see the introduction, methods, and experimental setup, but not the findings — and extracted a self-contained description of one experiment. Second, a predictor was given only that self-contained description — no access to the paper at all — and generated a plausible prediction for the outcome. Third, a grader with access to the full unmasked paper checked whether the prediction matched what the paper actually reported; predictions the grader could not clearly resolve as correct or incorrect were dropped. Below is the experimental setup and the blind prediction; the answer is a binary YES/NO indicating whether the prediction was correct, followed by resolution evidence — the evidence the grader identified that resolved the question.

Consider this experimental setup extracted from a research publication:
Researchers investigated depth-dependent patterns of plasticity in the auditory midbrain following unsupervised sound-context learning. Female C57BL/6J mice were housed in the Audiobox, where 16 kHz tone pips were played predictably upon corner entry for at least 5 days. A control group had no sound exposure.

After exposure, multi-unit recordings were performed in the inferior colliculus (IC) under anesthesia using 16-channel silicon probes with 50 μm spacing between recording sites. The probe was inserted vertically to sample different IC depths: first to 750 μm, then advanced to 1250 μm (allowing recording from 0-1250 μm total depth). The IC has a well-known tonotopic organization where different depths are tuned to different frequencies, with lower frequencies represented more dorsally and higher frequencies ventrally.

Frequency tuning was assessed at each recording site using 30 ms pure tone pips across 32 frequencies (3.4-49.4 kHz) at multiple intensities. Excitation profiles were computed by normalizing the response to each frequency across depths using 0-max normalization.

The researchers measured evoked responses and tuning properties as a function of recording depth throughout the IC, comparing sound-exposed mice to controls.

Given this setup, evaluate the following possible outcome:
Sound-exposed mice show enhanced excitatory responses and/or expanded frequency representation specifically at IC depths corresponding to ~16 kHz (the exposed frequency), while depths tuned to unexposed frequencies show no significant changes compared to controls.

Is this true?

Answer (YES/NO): NO